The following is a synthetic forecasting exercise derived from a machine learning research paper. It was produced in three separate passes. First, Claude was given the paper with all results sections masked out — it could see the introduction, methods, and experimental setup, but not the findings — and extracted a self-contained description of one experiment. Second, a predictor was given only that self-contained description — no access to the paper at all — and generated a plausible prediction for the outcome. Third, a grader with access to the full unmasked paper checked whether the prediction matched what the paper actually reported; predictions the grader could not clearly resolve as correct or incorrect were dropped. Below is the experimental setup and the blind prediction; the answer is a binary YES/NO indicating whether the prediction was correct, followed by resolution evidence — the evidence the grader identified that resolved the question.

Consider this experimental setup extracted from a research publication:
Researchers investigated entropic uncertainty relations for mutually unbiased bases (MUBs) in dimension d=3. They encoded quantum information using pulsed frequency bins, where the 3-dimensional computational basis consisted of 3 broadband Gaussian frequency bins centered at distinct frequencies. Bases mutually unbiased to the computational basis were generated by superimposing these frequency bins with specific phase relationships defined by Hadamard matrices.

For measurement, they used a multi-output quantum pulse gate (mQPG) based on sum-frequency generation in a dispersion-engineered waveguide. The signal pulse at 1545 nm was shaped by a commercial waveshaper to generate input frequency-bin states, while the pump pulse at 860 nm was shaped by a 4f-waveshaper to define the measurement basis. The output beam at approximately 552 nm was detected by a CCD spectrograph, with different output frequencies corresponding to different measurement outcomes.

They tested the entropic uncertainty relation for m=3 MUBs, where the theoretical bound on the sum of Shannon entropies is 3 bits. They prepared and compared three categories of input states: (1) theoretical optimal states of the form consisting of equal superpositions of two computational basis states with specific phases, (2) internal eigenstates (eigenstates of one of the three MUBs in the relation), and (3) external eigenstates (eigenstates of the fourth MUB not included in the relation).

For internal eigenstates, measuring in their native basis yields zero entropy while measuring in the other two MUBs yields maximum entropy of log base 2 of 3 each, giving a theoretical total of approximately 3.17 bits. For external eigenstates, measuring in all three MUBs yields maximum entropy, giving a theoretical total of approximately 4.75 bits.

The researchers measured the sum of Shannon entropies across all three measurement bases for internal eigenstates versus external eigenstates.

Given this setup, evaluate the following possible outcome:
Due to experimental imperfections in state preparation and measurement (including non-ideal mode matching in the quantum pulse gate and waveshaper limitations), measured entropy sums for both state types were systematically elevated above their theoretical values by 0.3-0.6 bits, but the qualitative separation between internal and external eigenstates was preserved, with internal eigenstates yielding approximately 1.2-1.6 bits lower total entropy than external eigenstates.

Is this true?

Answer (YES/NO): NO